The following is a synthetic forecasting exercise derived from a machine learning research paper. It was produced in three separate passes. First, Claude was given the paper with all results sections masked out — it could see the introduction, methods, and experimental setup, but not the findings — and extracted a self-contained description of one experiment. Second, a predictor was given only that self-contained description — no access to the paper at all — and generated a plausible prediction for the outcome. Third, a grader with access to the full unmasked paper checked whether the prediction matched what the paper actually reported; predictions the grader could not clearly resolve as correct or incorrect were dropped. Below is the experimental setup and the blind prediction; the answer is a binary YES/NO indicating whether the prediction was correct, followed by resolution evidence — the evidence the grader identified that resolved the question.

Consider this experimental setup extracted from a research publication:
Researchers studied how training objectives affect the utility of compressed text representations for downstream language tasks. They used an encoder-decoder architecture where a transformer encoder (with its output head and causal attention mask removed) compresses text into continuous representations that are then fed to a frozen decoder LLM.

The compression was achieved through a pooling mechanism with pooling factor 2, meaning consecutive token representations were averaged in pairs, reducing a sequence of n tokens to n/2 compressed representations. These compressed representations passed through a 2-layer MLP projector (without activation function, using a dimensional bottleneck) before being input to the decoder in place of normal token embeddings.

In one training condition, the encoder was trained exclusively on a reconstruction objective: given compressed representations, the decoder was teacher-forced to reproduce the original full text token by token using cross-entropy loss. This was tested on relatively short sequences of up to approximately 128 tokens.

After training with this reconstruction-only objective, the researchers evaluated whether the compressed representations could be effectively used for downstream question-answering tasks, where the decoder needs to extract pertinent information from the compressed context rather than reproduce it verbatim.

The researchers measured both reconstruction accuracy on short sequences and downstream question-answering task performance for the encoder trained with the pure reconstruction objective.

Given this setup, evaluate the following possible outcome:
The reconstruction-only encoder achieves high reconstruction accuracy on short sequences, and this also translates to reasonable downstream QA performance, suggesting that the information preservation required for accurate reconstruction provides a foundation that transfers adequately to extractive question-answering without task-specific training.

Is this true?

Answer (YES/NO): NO